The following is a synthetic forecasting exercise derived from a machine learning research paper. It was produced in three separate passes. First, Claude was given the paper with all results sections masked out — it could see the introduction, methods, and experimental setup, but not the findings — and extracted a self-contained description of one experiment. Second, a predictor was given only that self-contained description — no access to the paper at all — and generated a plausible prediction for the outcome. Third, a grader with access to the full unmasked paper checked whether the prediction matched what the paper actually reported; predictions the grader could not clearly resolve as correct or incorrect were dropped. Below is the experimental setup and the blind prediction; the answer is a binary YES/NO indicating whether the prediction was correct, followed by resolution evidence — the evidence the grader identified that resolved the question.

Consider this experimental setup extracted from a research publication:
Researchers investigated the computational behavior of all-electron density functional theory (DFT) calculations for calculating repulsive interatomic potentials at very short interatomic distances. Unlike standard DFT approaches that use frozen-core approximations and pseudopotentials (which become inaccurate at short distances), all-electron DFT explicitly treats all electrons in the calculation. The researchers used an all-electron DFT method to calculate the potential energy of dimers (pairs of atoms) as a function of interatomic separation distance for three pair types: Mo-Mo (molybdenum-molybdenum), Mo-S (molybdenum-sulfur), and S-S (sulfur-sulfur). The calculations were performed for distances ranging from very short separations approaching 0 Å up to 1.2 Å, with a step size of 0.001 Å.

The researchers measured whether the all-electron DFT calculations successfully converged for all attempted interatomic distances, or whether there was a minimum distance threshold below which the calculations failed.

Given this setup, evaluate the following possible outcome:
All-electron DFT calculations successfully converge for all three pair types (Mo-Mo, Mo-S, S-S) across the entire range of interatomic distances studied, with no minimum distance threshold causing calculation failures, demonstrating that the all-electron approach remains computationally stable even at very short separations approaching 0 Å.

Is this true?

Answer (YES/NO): NO